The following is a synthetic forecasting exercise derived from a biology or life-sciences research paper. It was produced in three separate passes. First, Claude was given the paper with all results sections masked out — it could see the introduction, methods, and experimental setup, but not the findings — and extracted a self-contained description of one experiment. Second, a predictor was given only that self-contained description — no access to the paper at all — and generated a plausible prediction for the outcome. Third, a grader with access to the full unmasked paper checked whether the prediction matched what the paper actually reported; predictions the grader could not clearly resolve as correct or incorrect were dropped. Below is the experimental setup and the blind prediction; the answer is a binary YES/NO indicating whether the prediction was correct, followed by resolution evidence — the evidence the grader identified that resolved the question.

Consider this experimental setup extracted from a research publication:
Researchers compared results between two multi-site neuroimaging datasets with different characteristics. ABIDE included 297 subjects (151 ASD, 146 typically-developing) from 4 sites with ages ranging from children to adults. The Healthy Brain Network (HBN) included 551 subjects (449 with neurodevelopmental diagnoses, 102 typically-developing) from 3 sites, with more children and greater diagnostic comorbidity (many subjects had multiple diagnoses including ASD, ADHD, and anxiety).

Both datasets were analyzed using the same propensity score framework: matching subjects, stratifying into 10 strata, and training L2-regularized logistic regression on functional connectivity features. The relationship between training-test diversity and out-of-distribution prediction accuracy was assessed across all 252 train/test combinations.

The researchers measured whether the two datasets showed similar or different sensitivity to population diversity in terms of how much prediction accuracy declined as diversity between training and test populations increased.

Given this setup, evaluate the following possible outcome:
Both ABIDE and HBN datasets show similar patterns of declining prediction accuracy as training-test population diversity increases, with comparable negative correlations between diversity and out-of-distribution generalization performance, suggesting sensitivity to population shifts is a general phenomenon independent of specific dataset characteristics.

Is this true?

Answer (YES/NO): NO